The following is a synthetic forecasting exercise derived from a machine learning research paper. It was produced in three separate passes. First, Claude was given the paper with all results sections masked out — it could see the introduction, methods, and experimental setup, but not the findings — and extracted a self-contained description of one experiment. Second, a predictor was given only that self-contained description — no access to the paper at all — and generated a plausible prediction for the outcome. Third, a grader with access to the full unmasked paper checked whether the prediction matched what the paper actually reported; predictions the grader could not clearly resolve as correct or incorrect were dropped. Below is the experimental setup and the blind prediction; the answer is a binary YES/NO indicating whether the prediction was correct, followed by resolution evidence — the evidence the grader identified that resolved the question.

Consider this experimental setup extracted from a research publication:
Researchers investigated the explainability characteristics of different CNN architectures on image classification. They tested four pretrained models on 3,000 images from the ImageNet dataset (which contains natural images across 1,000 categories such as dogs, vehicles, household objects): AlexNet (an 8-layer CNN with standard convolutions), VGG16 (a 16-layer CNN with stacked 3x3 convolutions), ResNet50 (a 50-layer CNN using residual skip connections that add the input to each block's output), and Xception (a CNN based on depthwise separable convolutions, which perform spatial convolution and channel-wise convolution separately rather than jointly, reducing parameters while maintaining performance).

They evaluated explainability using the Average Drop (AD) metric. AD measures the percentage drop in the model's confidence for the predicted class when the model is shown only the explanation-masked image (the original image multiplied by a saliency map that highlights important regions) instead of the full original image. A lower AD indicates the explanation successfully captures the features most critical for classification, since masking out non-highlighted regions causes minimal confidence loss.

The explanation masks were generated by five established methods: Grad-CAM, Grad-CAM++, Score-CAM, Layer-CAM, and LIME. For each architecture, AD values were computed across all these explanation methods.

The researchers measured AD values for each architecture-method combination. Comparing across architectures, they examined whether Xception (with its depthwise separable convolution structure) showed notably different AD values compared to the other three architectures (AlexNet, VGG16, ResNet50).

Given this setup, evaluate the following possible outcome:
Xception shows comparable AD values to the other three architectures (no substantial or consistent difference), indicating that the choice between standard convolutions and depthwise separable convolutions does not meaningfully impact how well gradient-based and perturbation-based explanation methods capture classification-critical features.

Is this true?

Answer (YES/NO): NO